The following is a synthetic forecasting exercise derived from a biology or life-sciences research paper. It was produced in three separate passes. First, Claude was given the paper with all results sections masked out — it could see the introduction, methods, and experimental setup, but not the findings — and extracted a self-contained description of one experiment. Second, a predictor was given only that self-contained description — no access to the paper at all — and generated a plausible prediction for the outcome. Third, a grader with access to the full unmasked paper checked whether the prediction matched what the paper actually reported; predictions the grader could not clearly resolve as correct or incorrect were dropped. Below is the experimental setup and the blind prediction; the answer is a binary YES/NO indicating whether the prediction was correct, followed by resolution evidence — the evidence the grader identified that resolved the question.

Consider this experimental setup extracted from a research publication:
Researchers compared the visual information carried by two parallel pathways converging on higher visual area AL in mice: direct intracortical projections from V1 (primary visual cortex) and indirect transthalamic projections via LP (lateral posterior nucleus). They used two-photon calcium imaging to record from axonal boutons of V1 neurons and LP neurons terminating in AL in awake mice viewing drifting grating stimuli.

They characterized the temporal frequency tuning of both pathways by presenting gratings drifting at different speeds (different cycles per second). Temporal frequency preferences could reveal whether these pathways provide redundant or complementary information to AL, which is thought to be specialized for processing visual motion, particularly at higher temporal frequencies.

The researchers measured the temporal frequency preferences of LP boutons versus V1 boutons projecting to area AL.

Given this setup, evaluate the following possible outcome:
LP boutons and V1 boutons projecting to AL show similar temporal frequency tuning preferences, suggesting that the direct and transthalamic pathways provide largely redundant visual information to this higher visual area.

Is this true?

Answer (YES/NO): NO